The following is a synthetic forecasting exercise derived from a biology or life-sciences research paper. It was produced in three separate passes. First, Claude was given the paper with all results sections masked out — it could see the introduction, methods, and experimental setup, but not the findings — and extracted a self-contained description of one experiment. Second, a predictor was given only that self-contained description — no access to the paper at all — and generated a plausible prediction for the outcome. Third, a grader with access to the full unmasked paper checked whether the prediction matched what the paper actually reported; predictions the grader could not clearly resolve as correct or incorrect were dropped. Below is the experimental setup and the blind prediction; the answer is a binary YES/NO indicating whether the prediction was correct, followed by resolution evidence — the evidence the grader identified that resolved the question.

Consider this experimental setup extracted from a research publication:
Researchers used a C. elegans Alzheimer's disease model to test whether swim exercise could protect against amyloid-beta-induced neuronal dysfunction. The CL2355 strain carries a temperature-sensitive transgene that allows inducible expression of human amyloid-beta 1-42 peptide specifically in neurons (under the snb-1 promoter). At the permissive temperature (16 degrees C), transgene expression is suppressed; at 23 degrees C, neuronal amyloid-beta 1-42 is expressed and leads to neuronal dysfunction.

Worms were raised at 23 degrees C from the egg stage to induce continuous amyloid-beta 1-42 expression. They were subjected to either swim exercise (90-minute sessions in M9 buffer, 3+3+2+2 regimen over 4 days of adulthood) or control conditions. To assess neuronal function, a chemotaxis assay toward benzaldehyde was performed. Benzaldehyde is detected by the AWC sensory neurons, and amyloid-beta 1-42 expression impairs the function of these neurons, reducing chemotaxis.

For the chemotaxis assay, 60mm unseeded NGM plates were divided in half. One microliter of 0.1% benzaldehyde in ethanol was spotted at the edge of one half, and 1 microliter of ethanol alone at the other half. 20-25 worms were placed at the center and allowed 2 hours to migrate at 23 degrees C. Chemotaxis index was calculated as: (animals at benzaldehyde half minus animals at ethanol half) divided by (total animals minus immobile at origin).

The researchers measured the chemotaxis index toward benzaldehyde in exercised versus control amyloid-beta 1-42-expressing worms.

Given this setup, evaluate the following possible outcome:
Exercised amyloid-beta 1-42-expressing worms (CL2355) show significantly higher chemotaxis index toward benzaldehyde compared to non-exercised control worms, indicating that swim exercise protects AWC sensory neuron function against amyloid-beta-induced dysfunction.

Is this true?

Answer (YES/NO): YES